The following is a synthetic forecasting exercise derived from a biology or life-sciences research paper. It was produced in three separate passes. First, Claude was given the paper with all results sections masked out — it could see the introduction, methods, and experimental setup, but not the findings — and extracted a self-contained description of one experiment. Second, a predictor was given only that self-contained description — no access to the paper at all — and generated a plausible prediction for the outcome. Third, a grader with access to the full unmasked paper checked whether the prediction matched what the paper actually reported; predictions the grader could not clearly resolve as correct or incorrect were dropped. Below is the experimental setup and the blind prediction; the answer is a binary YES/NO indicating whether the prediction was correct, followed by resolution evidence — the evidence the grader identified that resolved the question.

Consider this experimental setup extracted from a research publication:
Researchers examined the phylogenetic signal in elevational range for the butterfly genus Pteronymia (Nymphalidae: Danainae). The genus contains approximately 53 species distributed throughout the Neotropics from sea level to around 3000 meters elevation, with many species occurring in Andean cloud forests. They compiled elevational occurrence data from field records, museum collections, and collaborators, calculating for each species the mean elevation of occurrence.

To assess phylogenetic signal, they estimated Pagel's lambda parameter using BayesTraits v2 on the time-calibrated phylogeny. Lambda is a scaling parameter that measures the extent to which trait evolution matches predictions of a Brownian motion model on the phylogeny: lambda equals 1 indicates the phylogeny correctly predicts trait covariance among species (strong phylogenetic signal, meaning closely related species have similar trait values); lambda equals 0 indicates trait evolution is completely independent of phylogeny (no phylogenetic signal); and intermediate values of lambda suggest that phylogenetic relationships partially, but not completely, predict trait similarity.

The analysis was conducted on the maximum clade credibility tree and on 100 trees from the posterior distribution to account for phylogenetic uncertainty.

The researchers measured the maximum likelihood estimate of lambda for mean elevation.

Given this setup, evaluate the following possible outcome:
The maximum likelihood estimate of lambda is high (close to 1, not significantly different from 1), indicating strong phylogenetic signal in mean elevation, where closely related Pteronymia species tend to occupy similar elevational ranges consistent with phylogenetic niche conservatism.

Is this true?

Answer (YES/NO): YES